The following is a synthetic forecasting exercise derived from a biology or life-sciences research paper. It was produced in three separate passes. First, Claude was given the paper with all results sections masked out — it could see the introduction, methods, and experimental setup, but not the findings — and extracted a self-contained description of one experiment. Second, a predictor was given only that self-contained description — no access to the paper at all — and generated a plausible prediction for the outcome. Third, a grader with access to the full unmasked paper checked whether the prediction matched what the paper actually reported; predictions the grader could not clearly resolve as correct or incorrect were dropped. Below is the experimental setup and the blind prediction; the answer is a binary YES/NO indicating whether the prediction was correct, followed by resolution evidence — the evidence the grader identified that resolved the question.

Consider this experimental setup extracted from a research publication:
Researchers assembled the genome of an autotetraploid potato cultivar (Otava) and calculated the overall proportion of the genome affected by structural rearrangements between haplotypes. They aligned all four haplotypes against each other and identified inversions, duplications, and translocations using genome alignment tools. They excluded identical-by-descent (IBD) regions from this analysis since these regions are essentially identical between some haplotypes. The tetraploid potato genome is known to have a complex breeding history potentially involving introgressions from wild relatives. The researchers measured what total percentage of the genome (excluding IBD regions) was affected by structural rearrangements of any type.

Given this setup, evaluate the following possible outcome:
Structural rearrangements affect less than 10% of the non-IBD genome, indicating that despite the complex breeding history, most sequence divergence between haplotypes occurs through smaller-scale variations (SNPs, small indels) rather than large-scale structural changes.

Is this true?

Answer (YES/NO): NO